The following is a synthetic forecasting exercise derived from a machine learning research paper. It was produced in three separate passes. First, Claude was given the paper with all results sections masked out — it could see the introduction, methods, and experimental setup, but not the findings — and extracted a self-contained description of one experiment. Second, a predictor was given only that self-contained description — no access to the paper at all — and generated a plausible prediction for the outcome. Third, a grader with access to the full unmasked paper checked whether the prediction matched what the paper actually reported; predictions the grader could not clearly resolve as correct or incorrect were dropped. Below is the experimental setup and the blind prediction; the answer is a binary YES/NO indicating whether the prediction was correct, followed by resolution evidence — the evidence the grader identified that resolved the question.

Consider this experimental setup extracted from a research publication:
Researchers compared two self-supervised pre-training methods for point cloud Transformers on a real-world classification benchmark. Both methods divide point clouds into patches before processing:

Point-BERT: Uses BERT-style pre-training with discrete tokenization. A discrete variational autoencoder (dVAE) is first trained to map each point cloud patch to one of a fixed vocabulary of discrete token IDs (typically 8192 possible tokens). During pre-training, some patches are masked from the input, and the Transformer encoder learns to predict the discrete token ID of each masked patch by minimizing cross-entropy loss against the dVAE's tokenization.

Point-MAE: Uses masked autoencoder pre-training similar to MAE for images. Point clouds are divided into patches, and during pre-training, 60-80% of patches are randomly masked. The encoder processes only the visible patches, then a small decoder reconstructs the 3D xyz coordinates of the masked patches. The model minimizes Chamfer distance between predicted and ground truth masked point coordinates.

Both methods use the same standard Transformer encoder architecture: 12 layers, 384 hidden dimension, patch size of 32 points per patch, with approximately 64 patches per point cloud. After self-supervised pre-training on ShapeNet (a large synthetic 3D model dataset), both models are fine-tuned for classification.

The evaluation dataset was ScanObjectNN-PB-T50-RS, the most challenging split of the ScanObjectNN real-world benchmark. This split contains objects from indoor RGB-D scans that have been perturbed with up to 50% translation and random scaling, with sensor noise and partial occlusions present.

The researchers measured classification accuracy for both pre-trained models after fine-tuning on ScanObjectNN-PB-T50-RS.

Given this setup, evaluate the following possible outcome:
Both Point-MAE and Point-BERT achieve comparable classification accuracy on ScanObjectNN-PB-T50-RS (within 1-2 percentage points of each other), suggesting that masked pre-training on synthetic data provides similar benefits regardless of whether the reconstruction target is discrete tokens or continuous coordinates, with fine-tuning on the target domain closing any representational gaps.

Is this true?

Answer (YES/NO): NO